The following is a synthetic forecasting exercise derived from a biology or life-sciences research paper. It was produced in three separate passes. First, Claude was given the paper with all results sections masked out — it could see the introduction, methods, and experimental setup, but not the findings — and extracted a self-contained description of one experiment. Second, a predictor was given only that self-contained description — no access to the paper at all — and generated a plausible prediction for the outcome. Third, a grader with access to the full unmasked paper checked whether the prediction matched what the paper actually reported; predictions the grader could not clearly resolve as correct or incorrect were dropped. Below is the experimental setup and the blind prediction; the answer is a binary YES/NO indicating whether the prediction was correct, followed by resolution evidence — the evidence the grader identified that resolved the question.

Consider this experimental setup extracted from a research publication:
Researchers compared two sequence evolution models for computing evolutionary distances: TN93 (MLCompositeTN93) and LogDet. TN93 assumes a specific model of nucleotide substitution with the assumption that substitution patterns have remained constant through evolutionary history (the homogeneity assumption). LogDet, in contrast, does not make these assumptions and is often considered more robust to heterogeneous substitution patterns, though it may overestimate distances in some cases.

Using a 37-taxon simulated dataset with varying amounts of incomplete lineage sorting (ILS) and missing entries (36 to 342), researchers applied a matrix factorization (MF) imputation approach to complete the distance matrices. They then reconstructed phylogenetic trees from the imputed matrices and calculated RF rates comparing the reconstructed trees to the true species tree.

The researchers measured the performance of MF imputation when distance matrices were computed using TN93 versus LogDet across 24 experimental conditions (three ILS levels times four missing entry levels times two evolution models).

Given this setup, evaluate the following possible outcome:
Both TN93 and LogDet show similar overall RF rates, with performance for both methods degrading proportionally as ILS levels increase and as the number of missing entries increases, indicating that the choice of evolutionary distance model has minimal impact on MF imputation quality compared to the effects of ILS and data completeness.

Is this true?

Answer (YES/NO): NO